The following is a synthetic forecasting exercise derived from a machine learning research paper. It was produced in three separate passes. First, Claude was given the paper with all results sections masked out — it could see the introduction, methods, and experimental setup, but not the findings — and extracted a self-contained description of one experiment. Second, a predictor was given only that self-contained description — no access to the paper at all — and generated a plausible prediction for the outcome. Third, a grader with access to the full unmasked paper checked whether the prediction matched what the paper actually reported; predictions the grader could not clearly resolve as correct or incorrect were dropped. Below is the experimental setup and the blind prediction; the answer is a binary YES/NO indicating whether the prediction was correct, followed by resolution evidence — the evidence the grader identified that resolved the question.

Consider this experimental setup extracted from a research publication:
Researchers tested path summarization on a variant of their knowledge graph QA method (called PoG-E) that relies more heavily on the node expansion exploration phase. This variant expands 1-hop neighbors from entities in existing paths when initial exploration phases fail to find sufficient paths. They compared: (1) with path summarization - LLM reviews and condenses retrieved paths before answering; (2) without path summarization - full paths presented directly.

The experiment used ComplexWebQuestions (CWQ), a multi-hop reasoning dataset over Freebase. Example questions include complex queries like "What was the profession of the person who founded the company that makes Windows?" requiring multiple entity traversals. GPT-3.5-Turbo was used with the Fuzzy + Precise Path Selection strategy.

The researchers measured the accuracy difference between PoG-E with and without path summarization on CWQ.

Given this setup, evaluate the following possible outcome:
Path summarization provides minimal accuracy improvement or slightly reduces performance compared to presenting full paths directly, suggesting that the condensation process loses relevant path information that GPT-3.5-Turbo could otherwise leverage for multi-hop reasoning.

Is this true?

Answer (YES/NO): NO